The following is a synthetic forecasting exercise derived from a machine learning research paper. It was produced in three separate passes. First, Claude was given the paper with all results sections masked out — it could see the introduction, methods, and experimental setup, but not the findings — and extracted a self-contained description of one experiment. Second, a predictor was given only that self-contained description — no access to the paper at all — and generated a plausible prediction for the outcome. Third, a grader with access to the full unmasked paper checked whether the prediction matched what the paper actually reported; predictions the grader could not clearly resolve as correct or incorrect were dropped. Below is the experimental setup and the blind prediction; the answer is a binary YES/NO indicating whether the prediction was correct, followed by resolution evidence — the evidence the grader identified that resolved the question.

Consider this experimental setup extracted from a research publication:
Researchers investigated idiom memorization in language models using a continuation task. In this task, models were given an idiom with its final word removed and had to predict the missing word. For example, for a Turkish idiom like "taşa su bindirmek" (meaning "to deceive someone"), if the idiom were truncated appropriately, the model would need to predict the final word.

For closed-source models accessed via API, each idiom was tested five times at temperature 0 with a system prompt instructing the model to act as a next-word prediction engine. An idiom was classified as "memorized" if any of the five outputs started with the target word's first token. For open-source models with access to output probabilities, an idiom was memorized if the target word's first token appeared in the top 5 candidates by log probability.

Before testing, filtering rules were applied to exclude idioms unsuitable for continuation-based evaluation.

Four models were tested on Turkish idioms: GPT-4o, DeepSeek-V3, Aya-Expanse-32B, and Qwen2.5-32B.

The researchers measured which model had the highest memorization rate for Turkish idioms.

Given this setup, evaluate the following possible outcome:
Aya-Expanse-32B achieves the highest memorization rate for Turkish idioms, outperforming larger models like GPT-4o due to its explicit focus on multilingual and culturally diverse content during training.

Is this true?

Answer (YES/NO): NO